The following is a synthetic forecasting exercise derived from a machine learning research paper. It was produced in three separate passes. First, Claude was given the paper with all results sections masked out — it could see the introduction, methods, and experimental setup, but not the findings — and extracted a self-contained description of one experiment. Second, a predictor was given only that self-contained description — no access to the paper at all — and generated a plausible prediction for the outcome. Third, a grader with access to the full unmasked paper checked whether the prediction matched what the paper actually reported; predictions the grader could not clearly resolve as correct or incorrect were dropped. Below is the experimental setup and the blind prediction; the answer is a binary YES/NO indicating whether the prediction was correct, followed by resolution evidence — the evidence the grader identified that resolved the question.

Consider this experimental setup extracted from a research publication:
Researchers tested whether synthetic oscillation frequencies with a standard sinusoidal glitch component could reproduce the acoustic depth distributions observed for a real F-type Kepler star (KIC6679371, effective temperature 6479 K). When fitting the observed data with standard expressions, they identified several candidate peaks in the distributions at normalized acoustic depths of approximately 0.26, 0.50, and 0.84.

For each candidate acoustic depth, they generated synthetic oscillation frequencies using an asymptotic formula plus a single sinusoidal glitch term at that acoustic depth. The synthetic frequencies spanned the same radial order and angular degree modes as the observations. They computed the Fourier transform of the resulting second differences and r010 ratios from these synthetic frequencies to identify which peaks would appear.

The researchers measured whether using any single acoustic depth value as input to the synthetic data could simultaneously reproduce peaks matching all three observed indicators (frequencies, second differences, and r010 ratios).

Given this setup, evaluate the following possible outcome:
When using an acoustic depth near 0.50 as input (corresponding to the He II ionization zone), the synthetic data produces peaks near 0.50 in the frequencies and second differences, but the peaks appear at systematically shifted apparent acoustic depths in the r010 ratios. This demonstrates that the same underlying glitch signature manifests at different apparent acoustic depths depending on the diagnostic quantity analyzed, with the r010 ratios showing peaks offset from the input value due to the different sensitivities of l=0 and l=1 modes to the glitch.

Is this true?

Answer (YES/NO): NO